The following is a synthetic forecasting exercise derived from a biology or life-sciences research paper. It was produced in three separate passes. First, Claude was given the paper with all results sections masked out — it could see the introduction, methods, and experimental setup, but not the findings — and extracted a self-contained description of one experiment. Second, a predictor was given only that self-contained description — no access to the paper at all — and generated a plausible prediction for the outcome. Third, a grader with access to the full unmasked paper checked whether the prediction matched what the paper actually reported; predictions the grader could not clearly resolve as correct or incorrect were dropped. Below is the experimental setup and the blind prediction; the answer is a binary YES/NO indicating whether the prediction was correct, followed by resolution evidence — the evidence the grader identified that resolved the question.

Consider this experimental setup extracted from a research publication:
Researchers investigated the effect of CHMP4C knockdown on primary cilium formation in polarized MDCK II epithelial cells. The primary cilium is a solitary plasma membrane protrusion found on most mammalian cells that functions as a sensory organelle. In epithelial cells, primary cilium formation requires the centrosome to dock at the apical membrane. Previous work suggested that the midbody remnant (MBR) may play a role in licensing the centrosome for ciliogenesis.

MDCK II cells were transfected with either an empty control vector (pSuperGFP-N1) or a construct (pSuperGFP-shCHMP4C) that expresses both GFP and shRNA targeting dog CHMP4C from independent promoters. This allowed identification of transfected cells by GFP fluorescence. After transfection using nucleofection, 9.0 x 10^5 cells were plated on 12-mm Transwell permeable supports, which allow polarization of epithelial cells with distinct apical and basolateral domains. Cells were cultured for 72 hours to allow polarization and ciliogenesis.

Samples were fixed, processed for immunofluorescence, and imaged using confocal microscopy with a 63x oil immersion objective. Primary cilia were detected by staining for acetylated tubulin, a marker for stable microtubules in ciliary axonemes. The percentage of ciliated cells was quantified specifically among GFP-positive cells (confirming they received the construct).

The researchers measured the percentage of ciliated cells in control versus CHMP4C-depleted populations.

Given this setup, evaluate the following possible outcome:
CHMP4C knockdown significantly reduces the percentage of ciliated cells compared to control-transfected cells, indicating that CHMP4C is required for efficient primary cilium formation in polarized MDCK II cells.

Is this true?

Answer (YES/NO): YES